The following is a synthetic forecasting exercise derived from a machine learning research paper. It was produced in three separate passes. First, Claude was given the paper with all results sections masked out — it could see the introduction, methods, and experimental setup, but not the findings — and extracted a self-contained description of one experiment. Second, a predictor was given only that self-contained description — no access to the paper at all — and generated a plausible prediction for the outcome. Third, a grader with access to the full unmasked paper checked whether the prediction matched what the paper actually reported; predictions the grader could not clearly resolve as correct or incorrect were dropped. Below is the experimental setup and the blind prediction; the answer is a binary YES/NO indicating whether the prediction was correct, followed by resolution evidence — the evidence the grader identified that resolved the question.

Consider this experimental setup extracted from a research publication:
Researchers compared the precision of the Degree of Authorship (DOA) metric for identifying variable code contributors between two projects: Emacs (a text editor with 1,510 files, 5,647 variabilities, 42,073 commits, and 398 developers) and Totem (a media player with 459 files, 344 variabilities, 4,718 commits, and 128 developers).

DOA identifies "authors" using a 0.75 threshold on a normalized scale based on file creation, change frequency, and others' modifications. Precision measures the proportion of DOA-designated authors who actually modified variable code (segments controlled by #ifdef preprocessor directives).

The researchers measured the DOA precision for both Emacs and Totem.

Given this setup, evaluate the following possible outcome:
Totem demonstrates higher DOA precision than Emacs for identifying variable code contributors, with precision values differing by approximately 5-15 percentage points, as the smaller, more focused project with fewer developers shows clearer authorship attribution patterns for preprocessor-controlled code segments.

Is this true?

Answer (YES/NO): NO